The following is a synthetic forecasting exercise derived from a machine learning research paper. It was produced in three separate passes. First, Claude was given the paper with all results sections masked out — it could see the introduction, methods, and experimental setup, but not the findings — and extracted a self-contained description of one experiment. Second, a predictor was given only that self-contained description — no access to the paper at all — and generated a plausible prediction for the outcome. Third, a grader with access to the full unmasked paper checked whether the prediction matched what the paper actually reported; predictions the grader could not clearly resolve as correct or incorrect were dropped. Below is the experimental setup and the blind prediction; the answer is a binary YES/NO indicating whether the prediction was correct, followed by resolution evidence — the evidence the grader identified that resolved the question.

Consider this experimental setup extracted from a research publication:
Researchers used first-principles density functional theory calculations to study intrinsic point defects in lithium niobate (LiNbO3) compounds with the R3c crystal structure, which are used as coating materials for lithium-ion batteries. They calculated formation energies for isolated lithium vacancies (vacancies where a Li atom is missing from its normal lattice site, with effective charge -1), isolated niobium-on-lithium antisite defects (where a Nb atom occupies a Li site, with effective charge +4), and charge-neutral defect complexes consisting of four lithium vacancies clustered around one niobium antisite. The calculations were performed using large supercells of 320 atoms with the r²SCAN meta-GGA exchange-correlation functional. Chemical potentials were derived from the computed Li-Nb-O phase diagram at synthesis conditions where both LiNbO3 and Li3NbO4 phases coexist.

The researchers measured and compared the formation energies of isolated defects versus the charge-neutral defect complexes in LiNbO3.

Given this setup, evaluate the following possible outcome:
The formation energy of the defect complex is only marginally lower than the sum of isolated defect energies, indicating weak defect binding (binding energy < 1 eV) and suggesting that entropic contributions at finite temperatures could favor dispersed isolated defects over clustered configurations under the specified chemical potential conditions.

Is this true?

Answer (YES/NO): NO